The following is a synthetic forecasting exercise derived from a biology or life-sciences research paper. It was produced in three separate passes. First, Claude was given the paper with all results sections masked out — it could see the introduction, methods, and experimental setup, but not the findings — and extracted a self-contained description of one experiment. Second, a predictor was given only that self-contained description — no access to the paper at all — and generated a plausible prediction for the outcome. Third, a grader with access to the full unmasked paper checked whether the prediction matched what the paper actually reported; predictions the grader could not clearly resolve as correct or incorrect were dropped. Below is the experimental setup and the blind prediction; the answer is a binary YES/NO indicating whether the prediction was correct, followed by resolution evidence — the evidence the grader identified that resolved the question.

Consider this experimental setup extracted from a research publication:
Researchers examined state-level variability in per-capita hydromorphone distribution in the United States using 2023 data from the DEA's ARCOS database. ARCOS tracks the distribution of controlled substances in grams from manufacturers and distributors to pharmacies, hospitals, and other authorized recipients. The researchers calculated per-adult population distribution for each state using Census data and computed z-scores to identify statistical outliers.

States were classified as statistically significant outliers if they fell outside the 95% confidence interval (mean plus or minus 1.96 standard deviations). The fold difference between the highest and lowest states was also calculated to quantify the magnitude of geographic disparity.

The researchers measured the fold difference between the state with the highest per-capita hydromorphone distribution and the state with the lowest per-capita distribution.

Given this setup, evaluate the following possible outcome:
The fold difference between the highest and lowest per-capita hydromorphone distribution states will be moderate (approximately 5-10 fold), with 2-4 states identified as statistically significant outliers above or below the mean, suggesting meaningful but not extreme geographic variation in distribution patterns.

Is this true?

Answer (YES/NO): NO